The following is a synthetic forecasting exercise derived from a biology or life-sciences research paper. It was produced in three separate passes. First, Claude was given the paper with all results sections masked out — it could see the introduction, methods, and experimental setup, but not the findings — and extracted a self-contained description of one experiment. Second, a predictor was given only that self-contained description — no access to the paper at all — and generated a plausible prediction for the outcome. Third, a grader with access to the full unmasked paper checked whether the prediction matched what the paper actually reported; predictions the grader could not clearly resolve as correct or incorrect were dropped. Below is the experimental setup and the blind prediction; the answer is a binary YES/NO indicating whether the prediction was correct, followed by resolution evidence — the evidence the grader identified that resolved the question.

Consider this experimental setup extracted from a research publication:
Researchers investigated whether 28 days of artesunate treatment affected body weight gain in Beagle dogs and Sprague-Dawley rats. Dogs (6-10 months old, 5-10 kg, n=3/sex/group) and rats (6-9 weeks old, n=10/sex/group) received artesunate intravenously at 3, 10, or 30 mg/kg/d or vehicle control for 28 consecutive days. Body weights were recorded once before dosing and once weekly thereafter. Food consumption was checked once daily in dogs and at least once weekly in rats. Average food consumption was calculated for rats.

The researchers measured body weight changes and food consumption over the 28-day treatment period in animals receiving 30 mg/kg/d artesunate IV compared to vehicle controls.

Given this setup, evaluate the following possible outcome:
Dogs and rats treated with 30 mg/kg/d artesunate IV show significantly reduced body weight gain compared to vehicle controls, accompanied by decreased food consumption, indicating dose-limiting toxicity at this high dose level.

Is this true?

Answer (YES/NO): NO